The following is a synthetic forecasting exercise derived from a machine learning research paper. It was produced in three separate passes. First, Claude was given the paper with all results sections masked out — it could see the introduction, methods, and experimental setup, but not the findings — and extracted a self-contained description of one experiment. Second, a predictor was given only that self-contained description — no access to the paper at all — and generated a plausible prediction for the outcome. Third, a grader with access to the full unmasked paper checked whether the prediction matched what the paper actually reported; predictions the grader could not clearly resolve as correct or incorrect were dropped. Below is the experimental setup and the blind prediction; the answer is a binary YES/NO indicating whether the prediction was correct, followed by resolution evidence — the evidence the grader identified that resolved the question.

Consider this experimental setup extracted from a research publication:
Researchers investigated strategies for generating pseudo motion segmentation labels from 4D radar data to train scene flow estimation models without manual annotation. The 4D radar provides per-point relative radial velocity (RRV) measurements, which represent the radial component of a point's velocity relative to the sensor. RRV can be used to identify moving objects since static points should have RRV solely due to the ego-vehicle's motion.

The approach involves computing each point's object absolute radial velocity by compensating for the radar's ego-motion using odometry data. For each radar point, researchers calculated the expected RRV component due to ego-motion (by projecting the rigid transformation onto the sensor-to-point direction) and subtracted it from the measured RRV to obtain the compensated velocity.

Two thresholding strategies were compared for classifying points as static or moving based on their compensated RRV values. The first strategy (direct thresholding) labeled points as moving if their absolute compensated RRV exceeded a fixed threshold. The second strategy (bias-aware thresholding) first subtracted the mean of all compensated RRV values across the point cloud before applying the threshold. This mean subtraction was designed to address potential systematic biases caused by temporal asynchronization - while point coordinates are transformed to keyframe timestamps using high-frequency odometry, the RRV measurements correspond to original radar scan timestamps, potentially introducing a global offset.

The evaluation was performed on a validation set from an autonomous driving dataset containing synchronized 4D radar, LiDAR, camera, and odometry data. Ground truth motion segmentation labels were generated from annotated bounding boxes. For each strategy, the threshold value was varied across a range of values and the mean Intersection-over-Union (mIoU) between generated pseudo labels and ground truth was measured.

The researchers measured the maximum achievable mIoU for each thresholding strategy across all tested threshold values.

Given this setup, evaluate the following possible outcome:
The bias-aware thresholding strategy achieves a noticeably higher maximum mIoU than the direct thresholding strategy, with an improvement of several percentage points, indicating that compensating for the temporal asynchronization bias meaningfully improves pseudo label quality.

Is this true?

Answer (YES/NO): YES